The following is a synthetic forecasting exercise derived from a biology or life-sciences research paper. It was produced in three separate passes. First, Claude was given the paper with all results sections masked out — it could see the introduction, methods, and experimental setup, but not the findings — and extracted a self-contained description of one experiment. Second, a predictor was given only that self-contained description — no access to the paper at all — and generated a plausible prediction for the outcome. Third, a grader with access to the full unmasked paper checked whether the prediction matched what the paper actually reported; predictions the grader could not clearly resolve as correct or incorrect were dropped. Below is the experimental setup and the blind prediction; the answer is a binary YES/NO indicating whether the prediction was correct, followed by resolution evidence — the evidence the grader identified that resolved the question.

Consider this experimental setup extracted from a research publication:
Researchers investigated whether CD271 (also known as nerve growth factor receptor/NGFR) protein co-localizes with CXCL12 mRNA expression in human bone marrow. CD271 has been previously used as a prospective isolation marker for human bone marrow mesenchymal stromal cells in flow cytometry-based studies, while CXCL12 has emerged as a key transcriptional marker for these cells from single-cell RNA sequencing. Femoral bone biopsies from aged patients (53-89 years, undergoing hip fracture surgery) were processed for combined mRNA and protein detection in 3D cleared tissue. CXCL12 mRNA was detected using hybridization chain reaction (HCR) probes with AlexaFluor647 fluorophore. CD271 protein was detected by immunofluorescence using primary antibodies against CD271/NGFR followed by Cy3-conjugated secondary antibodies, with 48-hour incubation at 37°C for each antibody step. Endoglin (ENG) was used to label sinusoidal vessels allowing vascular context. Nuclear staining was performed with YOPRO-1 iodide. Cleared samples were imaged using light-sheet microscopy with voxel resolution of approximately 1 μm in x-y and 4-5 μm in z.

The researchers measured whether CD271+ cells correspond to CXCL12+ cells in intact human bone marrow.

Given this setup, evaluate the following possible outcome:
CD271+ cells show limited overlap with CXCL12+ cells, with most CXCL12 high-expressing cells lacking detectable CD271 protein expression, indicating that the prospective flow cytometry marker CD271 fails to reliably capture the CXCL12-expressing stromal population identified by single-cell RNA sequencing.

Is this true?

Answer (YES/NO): YES